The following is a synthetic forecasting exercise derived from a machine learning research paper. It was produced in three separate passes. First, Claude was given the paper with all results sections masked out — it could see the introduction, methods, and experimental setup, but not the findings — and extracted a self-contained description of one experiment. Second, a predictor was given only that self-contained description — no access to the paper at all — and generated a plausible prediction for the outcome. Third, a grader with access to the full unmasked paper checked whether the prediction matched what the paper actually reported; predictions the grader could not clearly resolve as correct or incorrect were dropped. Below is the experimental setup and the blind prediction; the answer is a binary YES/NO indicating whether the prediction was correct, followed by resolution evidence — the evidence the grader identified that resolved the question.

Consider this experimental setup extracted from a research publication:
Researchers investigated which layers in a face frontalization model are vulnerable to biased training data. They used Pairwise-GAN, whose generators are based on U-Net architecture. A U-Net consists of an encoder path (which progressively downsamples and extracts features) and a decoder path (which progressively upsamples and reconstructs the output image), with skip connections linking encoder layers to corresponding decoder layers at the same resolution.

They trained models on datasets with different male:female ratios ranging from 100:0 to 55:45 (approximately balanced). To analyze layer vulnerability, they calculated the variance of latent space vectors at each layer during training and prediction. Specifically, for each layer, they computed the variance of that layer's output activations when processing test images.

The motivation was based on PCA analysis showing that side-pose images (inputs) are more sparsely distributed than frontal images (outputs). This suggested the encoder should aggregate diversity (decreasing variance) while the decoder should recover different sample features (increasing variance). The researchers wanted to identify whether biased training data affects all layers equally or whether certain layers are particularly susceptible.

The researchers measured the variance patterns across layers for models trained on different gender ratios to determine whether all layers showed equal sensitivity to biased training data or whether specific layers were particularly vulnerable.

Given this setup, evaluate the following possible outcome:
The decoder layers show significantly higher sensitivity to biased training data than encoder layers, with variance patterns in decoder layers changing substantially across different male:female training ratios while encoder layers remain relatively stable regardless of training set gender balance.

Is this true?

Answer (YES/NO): NO